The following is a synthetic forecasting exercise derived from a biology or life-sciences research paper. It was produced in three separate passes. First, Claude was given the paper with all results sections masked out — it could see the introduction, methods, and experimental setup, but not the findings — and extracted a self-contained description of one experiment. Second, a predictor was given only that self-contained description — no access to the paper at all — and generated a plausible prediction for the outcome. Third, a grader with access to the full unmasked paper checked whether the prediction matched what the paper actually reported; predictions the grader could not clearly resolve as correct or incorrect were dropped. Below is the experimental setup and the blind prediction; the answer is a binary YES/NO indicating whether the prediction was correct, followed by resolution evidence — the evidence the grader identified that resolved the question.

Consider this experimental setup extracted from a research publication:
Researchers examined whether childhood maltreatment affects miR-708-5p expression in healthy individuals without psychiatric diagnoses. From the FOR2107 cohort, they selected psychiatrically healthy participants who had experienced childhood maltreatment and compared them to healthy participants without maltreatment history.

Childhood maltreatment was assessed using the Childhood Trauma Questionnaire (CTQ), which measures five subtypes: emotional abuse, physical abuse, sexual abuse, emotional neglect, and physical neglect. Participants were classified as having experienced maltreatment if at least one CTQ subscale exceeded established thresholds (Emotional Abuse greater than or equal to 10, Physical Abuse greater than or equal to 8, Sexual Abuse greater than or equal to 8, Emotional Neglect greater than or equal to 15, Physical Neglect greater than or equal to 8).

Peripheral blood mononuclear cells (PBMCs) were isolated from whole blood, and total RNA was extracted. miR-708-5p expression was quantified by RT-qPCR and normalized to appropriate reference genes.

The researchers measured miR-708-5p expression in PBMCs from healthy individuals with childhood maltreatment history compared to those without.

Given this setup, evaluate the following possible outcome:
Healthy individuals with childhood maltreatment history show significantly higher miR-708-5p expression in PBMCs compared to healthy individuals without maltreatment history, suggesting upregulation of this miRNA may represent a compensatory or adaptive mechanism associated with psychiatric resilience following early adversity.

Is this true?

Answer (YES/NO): NO